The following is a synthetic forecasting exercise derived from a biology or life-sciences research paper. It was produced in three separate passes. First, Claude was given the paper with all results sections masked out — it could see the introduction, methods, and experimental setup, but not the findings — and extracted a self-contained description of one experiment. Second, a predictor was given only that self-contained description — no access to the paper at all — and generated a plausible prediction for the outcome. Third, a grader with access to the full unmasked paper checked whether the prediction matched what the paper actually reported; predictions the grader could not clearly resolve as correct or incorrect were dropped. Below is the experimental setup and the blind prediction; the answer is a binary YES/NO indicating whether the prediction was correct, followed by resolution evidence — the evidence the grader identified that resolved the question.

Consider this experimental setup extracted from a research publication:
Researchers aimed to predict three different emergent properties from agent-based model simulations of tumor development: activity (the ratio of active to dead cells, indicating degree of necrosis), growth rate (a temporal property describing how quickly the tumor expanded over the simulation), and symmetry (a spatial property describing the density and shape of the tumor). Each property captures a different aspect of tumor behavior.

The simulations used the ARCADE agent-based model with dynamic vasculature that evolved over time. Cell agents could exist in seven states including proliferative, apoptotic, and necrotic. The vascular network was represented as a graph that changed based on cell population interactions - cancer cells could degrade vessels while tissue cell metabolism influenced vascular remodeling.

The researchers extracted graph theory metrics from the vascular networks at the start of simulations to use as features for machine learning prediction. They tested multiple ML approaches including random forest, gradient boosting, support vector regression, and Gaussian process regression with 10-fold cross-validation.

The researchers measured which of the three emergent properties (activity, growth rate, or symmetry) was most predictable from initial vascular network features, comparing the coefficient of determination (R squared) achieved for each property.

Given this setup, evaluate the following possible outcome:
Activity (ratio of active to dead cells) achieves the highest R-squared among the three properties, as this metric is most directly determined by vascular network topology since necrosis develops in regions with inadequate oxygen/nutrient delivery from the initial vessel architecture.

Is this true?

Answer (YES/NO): NO